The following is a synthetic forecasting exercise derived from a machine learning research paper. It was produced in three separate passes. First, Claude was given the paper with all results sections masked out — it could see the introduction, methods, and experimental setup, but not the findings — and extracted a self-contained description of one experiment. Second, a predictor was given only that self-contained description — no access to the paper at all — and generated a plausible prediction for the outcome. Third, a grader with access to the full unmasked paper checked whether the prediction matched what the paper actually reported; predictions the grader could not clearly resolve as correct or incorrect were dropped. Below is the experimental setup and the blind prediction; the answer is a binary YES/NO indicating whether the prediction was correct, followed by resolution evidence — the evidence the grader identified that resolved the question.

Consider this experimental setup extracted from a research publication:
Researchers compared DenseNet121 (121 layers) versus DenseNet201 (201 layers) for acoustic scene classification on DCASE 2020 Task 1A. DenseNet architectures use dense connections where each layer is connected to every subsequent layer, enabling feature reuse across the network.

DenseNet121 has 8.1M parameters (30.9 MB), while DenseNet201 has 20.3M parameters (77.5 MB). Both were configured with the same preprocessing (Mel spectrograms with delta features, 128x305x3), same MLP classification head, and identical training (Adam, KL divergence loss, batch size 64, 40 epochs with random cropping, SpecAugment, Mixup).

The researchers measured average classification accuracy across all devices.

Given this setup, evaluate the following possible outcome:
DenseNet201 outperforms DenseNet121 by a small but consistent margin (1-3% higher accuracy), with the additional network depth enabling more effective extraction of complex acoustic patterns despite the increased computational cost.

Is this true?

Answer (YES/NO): NO